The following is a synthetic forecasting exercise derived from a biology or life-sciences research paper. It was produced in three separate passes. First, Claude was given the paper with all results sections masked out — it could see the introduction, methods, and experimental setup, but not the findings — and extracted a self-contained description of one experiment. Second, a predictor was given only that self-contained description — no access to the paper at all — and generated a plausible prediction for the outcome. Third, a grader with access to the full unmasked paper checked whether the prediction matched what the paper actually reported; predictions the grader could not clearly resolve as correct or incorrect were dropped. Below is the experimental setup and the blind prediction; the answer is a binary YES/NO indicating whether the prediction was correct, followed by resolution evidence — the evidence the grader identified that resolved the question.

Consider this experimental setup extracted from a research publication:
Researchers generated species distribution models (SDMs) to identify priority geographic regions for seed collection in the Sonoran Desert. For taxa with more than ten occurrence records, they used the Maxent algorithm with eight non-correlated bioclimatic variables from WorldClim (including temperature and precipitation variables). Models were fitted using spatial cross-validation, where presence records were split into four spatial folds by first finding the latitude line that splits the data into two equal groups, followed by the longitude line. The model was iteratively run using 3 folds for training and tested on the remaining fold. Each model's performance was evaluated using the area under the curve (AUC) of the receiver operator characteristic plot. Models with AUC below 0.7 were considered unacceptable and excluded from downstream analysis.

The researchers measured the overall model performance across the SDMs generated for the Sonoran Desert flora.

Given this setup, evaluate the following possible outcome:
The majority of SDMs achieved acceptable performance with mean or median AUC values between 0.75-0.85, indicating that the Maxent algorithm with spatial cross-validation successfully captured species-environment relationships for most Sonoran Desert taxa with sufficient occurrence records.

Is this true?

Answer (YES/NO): NO